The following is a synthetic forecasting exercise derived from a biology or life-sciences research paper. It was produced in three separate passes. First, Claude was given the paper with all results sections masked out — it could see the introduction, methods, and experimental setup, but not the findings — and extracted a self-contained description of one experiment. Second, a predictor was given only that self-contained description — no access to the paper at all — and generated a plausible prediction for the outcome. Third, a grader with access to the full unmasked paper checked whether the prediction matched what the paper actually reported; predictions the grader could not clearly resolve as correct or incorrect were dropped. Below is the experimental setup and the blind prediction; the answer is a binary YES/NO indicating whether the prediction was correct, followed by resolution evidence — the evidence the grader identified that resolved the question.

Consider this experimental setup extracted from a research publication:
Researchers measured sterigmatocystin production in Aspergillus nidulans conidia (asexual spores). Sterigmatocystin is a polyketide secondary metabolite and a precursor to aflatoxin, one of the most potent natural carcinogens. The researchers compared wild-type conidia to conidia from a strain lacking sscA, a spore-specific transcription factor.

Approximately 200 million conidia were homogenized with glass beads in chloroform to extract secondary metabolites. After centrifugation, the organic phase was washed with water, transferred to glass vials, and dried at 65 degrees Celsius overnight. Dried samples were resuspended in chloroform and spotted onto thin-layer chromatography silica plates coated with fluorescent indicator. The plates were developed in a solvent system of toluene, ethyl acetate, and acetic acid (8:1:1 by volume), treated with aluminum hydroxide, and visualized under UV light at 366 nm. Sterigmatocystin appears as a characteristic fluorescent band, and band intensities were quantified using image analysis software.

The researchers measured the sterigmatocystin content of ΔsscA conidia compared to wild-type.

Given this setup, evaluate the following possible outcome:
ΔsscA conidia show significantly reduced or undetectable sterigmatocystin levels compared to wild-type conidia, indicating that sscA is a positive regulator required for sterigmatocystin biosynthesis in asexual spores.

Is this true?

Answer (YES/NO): NO